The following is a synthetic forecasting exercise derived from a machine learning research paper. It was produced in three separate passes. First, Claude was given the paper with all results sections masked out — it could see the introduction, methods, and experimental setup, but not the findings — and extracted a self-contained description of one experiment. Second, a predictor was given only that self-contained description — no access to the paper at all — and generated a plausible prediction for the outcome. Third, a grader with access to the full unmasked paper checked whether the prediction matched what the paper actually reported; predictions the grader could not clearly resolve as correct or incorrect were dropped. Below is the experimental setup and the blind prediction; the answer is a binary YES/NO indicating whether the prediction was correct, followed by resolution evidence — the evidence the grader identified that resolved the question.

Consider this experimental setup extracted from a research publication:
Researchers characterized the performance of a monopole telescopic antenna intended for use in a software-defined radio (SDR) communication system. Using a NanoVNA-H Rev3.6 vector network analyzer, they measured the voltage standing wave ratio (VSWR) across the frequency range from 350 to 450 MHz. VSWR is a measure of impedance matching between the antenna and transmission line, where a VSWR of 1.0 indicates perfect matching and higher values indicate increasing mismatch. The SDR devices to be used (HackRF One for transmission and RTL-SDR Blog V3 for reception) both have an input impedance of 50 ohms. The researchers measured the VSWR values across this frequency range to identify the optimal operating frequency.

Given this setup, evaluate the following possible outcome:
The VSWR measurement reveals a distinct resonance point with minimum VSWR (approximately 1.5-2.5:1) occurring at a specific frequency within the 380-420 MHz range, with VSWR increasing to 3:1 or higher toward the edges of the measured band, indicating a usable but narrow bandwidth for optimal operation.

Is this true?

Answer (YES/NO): NO